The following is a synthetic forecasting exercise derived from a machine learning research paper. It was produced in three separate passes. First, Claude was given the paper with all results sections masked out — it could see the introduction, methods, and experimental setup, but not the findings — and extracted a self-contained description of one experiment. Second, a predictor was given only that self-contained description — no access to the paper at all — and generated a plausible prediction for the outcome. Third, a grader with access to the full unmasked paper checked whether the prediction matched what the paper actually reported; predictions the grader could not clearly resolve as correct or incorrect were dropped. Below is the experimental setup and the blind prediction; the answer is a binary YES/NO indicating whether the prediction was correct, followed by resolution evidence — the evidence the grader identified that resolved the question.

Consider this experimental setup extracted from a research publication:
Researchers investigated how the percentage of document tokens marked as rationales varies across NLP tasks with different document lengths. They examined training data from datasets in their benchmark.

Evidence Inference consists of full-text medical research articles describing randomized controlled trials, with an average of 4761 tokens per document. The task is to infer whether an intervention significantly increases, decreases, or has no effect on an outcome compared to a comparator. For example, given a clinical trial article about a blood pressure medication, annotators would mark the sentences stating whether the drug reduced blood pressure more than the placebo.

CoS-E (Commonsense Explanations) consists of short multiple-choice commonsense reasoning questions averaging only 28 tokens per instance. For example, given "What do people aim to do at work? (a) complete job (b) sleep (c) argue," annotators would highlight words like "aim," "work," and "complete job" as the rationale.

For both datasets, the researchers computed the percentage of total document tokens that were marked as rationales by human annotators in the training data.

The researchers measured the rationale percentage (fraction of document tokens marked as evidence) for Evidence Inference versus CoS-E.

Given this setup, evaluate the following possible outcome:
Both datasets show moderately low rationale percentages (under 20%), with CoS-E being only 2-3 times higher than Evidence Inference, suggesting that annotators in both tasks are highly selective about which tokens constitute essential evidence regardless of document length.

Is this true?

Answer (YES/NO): NO